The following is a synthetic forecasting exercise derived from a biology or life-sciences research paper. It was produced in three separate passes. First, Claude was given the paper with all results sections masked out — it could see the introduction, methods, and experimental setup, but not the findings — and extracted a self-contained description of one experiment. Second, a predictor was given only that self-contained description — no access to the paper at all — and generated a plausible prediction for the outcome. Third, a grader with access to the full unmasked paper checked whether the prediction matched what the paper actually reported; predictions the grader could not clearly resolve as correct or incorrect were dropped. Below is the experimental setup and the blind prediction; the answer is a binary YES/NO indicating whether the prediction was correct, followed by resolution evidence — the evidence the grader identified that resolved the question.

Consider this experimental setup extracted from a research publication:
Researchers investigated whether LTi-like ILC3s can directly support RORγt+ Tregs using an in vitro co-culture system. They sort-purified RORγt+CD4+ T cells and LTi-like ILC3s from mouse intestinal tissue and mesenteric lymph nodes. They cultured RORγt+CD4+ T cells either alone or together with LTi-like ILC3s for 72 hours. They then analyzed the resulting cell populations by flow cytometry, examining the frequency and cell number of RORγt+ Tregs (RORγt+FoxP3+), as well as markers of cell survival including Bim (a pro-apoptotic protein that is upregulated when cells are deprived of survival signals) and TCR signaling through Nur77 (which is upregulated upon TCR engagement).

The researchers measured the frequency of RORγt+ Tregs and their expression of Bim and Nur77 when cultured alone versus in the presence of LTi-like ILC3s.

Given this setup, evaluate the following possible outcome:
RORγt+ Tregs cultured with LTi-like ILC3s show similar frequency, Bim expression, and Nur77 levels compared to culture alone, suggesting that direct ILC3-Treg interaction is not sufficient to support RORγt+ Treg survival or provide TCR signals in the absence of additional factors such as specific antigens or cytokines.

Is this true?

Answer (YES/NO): NO